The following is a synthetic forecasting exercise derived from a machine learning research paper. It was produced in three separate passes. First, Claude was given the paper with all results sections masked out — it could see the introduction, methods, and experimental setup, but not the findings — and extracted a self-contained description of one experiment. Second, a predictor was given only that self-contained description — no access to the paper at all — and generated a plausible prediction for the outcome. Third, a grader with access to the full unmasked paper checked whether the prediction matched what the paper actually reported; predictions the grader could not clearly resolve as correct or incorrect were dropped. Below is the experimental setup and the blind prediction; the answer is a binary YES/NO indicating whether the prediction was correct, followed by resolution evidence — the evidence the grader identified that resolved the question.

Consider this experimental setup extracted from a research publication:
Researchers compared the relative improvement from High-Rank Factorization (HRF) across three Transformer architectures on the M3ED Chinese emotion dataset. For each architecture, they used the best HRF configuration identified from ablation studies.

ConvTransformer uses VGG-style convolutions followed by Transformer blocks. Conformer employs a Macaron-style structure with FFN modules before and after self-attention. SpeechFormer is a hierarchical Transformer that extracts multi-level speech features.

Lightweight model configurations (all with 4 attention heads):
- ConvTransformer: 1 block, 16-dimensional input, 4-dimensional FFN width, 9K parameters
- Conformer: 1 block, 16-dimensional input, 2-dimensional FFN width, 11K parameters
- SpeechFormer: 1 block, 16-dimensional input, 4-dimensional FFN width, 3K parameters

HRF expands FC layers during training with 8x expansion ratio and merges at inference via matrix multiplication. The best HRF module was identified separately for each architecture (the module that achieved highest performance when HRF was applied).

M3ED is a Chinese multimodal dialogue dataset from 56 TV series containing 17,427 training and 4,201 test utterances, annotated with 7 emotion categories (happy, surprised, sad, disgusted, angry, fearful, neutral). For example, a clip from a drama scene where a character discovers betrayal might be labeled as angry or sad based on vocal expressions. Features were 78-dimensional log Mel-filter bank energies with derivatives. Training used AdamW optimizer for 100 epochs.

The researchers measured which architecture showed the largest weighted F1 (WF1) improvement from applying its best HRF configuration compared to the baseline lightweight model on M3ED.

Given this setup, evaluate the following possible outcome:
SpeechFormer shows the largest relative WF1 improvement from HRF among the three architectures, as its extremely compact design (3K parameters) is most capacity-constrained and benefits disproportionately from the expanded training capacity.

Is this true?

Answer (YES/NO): NO